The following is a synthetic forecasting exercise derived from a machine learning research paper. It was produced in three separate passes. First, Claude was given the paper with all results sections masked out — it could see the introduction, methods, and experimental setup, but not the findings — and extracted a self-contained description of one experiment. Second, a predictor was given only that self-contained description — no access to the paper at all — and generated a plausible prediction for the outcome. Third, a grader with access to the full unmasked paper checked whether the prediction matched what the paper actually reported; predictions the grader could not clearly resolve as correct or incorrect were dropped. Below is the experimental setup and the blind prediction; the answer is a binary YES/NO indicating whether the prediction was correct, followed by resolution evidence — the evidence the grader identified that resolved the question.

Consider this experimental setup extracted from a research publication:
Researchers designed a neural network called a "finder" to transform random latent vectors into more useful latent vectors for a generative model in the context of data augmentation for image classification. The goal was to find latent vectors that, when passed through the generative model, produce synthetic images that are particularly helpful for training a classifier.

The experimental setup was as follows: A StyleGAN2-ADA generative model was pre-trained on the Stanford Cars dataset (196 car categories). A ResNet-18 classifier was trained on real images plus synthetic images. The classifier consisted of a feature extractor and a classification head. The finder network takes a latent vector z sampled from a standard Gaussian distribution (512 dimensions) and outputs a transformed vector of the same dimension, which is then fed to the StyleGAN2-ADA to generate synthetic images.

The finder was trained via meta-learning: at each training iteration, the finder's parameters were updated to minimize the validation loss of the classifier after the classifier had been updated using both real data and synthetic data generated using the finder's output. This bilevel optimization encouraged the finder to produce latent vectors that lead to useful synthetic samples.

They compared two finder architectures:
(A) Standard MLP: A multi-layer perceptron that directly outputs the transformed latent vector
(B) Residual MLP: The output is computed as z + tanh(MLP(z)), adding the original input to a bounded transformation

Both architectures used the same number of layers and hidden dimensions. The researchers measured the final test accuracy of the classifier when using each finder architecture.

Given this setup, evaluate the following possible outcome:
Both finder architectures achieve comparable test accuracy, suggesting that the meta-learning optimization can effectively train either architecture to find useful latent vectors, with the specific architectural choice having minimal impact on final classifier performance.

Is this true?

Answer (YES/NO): NO